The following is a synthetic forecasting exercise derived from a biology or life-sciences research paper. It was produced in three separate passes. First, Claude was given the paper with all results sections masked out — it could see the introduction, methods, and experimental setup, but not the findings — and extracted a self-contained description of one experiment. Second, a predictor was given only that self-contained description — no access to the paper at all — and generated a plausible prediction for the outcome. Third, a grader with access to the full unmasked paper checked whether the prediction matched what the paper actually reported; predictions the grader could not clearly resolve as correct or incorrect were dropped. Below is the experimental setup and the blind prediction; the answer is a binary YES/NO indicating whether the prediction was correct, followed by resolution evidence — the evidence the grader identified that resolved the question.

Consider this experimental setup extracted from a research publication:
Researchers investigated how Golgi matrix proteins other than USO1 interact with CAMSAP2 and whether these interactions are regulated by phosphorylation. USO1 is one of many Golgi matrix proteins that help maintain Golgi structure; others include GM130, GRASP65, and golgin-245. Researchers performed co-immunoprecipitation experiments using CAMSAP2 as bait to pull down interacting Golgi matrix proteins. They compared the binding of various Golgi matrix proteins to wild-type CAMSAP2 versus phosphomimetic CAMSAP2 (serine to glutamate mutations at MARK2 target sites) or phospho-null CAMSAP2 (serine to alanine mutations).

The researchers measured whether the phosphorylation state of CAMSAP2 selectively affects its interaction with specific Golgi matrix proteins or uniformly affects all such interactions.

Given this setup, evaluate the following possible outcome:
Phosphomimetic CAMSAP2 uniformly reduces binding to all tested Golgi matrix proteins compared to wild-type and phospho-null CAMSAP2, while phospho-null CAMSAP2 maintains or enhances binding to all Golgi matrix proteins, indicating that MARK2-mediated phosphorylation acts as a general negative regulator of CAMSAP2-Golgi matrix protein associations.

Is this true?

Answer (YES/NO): NO